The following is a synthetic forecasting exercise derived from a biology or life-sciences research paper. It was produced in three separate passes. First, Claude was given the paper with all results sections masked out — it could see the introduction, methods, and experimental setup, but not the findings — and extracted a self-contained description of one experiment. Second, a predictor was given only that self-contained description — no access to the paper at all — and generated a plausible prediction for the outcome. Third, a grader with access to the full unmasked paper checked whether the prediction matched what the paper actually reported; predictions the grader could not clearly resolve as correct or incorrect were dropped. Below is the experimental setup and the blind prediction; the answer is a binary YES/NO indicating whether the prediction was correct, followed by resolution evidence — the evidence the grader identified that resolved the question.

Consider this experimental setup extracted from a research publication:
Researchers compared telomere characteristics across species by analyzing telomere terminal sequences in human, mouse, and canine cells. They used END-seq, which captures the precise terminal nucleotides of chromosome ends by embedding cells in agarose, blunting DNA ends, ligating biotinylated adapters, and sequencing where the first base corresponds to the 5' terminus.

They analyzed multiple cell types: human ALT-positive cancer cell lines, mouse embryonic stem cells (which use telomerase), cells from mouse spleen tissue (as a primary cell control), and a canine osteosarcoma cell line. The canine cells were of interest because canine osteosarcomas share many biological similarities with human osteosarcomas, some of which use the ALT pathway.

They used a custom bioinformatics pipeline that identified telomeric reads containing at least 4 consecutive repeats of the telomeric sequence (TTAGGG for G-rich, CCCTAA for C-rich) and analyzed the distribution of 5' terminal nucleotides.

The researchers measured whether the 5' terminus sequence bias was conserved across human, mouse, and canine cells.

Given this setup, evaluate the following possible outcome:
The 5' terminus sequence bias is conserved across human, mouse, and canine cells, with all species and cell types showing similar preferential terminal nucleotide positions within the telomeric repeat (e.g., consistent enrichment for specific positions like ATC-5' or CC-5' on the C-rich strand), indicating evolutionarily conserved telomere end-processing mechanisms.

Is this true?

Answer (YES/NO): YES